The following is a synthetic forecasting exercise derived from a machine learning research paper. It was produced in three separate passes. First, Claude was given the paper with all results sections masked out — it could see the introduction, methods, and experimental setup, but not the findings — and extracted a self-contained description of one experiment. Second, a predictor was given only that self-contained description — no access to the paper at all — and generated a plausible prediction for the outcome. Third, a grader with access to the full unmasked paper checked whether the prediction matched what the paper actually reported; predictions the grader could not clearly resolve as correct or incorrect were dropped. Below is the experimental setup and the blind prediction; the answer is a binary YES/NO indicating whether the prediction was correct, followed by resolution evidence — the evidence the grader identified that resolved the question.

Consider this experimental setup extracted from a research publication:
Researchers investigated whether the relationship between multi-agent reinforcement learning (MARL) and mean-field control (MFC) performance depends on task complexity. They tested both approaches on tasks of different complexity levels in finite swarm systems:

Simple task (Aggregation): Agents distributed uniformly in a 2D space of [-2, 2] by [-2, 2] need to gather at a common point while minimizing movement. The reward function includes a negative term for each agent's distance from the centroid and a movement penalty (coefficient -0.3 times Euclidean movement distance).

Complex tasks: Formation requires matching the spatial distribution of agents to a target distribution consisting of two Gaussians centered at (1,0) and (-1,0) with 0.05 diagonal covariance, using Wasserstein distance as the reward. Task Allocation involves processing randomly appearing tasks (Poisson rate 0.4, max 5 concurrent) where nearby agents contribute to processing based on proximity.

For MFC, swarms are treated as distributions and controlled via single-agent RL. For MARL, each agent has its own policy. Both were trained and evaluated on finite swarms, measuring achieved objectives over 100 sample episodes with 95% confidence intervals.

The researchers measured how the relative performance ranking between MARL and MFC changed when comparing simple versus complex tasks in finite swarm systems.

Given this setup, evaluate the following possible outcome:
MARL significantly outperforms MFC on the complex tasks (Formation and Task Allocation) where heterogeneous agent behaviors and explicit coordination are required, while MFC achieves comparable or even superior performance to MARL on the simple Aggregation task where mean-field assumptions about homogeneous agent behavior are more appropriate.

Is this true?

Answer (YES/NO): NO